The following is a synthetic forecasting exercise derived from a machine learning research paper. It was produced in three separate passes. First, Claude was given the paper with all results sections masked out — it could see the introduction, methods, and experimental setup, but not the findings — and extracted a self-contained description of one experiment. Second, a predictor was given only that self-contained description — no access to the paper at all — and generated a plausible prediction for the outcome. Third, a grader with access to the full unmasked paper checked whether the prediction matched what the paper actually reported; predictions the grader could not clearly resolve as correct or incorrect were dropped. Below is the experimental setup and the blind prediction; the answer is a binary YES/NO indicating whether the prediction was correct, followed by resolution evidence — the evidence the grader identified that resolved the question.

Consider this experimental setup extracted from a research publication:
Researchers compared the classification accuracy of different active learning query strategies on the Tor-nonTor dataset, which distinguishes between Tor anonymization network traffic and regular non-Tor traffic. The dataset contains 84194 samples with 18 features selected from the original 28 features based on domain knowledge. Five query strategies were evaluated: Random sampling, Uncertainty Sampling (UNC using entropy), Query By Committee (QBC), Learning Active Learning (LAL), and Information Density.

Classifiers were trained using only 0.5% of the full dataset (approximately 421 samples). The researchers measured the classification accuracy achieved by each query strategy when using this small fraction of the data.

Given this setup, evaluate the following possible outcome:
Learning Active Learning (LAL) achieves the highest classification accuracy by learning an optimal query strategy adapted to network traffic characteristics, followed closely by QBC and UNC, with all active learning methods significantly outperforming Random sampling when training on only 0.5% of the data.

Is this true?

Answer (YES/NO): NO